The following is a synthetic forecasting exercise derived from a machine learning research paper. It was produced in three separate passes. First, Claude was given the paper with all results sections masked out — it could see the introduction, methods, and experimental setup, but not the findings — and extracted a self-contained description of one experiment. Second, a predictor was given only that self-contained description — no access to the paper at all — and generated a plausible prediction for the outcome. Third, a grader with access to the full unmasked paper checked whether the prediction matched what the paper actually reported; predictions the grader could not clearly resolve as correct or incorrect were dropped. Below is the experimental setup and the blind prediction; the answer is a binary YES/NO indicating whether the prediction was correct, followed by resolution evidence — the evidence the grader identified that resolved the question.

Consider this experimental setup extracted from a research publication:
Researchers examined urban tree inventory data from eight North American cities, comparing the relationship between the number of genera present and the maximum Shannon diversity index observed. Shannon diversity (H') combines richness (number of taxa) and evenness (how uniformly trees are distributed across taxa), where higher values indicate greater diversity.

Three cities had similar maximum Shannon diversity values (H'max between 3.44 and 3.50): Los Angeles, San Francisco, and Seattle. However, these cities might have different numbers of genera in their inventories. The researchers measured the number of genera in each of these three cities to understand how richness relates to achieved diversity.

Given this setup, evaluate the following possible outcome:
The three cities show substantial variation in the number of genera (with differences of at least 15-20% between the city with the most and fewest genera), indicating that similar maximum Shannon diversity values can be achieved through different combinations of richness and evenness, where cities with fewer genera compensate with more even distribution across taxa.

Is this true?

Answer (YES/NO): YES